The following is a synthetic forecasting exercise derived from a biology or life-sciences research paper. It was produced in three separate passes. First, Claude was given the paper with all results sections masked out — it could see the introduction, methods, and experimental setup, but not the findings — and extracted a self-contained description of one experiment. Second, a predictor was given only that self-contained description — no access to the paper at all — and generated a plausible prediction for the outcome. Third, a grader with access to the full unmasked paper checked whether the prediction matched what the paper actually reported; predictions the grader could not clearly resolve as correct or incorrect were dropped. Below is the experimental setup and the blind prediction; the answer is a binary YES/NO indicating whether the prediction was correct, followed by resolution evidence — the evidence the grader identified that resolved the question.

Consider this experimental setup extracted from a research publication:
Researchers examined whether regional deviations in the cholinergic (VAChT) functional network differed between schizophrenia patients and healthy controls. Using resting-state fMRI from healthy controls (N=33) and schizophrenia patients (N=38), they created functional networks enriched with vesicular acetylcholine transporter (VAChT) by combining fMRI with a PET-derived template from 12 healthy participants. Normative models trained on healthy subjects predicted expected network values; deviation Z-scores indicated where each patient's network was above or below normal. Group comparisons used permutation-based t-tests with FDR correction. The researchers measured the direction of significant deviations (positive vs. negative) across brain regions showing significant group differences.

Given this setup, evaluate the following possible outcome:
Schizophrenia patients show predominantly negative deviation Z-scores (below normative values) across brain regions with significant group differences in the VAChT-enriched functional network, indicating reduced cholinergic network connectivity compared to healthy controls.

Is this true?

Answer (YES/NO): NO